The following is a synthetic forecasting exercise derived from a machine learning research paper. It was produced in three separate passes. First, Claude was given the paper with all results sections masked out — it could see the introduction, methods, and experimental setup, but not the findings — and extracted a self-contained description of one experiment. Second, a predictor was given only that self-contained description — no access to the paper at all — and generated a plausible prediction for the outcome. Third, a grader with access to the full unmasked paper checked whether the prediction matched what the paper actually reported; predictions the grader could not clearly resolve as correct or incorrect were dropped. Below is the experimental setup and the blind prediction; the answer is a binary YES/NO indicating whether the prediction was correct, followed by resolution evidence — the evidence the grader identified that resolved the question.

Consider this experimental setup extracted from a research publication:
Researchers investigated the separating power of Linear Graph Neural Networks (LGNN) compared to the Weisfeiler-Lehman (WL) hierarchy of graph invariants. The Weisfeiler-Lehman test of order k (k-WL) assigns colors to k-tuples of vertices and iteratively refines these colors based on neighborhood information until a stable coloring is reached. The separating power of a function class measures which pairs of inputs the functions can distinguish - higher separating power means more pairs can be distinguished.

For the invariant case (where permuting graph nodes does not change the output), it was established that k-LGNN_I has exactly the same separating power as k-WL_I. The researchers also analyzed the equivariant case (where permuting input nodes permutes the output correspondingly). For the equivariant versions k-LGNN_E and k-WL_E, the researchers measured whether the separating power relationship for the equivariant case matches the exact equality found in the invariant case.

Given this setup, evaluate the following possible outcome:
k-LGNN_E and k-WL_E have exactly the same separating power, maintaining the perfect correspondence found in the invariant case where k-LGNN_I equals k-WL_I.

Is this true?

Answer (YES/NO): NO